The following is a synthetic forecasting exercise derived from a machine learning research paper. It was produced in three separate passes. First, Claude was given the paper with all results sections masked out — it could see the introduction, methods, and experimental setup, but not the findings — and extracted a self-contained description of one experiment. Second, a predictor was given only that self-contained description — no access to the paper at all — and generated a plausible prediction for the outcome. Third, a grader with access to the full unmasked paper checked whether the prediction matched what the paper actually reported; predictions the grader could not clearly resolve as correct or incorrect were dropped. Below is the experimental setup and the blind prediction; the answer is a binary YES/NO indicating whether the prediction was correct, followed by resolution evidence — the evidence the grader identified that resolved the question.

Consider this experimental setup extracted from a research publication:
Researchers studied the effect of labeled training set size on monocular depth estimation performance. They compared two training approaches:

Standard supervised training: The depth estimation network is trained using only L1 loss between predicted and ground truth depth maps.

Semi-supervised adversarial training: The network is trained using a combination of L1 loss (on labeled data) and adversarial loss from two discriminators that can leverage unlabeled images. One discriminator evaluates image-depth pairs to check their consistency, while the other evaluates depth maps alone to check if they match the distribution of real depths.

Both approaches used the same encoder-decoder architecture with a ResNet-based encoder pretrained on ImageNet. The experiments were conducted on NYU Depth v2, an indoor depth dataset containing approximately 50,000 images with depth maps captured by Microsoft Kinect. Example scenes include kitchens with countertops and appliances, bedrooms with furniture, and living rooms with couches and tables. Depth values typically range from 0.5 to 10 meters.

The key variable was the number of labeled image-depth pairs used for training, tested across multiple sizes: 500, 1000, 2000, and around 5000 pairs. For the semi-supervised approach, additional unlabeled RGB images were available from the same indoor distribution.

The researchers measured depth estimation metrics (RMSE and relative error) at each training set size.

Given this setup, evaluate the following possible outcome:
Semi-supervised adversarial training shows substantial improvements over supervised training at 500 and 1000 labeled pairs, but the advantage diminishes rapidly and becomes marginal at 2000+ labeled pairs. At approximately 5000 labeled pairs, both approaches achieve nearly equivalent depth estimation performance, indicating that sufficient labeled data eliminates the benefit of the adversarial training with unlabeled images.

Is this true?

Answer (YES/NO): NO